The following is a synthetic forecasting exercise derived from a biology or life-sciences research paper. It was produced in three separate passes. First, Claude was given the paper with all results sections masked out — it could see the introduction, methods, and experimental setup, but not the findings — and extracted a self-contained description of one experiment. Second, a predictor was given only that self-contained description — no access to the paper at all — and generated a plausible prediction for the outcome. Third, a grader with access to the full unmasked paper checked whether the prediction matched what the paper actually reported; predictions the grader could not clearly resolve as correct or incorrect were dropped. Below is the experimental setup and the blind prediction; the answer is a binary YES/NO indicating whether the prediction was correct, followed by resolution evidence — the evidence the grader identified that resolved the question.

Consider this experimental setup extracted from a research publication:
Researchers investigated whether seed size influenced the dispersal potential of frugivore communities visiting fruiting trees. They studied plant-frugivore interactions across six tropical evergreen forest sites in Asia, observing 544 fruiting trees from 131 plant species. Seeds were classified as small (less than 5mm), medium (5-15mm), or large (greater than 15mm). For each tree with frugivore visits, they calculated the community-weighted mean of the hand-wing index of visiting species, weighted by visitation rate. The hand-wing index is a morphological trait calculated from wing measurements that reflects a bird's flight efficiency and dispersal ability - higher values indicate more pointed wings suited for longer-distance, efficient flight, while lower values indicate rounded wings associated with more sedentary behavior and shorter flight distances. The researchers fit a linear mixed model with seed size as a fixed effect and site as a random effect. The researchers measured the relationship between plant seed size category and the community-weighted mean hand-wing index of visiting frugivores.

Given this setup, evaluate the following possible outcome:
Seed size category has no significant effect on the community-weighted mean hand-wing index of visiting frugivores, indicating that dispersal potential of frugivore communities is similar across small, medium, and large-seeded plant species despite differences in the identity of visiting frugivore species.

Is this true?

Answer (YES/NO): YES